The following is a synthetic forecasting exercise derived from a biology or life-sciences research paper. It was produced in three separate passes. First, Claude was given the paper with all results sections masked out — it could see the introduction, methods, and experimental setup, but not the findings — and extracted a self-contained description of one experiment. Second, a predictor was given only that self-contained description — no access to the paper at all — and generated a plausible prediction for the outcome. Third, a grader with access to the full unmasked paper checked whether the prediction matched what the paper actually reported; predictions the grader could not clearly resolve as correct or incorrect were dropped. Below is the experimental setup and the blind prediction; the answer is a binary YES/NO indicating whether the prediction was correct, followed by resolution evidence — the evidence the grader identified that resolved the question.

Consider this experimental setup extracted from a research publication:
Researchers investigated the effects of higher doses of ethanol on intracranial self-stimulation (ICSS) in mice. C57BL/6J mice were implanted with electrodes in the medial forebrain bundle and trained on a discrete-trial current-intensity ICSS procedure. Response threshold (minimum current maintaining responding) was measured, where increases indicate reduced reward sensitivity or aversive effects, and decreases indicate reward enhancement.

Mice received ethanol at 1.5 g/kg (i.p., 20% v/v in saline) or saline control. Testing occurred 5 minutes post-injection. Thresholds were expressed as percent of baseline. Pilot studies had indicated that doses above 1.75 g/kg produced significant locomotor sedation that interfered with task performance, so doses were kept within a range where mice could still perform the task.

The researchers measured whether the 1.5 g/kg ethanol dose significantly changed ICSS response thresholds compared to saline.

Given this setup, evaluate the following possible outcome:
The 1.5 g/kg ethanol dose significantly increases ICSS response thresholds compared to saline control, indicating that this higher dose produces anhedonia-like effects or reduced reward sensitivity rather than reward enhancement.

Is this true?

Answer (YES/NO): NO